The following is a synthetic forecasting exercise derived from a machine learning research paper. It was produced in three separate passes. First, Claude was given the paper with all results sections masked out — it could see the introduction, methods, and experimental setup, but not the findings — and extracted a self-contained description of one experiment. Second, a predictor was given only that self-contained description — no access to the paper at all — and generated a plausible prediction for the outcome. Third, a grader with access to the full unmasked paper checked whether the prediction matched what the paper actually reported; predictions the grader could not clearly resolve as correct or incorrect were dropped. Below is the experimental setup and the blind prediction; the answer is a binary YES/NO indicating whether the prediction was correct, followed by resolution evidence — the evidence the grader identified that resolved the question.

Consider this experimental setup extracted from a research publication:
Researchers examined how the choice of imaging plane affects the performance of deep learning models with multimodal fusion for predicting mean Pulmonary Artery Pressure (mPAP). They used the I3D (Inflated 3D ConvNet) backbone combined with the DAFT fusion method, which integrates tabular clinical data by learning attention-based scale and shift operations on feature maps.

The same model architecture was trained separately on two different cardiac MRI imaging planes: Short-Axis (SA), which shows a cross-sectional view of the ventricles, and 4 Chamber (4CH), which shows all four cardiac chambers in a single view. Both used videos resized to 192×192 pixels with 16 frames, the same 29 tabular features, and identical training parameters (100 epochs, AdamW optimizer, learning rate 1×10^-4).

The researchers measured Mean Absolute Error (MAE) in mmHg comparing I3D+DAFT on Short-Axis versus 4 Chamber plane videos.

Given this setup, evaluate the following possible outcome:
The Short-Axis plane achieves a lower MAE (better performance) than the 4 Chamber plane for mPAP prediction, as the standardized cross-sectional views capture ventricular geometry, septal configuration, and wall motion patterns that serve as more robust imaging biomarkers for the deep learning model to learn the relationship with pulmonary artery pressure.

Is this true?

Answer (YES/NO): YES